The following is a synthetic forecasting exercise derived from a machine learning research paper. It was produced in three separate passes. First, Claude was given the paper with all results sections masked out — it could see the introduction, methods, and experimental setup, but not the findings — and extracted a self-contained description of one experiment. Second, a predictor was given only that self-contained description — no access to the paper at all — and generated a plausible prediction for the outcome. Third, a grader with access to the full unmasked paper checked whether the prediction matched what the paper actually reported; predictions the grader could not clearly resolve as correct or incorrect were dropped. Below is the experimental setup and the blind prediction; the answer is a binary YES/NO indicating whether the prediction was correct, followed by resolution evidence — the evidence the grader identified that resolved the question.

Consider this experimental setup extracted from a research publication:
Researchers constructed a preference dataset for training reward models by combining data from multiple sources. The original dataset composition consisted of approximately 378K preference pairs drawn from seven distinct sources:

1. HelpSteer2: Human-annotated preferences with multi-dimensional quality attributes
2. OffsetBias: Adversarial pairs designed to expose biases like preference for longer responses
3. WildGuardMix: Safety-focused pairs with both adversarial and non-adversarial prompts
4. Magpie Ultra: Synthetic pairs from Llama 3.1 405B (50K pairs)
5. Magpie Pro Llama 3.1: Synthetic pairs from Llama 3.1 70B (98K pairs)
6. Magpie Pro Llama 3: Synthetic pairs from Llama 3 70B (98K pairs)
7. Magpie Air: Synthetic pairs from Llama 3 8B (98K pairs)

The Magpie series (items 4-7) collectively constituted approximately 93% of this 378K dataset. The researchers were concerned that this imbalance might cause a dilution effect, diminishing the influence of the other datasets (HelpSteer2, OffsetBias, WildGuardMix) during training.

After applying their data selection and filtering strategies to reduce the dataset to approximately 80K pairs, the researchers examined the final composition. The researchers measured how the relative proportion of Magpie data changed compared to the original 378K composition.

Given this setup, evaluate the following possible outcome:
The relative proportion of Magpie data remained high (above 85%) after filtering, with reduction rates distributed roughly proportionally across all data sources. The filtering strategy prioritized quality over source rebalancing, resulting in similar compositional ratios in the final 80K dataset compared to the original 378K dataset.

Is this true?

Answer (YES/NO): NO